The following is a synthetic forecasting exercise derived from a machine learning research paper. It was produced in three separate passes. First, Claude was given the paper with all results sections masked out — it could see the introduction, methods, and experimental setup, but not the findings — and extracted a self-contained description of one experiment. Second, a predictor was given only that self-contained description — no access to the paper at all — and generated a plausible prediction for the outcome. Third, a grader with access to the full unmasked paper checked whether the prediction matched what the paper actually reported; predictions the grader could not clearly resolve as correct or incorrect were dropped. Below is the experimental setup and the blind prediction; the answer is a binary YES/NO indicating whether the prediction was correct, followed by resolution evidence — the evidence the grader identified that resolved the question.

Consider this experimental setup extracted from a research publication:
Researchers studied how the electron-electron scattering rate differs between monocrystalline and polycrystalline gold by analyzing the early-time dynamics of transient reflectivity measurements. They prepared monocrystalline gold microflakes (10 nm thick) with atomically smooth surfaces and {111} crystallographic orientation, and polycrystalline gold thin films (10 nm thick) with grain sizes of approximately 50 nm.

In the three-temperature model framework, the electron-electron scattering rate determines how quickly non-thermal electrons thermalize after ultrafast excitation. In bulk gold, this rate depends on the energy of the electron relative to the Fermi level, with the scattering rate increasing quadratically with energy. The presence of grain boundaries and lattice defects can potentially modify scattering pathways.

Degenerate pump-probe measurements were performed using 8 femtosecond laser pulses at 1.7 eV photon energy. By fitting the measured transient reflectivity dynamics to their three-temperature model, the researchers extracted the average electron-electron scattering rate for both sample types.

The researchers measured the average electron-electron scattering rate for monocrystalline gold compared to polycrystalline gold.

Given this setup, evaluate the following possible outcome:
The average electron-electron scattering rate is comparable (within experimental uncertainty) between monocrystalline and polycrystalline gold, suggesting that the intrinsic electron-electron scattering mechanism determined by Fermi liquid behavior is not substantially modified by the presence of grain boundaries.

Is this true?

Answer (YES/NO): NO